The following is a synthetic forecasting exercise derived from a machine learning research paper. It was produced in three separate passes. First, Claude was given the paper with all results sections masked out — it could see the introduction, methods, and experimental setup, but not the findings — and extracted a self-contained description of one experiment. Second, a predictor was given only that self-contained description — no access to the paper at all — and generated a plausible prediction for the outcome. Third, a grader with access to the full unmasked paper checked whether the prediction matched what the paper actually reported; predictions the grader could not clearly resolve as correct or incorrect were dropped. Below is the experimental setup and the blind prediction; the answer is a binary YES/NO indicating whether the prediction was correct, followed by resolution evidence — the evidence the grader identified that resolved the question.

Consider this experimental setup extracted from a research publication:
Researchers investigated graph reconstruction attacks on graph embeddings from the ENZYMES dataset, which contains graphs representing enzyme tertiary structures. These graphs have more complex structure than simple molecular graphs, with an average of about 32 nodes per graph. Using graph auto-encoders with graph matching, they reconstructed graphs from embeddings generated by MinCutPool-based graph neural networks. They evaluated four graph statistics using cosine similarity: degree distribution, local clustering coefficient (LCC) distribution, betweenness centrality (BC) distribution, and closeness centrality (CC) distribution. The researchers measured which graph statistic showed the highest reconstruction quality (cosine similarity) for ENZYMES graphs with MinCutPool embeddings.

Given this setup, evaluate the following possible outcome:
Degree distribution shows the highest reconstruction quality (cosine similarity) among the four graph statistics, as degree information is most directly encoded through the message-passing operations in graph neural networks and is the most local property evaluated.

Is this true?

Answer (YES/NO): NO